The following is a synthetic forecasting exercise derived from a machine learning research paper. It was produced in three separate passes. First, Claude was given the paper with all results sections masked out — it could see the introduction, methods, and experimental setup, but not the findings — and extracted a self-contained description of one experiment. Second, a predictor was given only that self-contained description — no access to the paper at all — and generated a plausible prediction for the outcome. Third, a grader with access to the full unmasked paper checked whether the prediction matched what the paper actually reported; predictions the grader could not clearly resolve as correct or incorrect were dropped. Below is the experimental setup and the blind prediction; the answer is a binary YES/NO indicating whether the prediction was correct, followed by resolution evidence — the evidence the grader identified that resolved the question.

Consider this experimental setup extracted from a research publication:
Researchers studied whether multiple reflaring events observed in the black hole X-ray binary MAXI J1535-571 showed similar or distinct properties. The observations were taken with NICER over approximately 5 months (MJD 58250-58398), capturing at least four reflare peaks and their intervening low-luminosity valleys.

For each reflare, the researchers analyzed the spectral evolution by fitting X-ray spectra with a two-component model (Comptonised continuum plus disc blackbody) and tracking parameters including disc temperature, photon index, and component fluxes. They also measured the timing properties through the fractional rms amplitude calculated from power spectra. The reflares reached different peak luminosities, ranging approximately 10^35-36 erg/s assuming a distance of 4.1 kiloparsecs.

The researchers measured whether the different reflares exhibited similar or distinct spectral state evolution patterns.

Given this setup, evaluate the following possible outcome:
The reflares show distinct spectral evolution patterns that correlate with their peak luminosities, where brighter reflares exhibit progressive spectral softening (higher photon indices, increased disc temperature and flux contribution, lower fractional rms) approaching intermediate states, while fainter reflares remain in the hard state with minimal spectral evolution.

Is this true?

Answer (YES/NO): NO